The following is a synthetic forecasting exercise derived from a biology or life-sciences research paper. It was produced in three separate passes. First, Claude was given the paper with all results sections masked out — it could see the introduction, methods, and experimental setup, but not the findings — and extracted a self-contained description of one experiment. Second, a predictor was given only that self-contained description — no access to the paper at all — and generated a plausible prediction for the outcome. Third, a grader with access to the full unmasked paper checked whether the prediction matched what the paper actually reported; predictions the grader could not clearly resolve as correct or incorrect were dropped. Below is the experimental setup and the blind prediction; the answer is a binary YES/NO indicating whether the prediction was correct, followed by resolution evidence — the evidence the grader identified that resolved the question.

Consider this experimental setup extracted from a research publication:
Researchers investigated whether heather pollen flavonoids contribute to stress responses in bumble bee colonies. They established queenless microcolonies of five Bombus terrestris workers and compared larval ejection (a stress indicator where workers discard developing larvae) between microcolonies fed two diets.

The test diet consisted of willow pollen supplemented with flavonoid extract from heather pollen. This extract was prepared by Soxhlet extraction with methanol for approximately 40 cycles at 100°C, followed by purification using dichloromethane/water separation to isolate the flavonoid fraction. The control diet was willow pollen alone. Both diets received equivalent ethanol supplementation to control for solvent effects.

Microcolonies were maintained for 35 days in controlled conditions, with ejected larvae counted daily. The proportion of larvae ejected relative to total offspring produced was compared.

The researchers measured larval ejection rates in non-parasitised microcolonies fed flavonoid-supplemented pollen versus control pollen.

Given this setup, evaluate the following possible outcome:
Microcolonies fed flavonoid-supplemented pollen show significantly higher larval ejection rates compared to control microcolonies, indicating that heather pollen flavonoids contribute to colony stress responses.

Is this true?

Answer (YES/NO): NO